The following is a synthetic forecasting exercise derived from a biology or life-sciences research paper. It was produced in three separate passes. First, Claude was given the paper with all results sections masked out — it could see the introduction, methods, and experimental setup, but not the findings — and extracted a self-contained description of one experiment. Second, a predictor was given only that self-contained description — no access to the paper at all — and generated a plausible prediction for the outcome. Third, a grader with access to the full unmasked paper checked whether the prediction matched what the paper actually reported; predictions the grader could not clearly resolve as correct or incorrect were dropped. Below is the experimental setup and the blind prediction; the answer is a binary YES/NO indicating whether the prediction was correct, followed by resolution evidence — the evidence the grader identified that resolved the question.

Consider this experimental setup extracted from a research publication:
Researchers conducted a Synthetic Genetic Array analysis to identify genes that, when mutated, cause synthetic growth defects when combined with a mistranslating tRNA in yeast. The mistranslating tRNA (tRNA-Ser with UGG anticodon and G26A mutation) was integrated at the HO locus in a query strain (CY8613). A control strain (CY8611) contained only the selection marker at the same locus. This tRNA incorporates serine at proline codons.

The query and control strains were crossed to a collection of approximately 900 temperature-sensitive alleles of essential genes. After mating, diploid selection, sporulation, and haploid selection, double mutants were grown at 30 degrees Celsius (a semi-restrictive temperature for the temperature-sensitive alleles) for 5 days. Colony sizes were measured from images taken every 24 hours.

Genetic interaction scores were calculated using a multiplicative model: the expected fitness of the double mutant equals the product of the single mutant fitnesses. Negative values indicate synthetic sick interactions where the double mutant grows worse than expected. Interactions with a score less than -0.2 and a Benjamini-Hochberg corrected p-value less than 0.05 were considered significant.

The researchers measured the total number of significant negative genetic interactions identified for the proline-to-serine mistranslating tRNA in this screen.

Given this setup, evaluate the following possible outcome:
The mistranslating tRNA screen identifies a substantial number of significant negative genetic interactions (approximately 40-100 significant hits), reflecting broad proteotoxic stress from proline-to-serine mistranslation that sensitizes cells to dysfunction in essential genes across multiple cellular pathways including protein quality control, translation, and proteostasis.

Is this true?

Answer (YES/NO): YES